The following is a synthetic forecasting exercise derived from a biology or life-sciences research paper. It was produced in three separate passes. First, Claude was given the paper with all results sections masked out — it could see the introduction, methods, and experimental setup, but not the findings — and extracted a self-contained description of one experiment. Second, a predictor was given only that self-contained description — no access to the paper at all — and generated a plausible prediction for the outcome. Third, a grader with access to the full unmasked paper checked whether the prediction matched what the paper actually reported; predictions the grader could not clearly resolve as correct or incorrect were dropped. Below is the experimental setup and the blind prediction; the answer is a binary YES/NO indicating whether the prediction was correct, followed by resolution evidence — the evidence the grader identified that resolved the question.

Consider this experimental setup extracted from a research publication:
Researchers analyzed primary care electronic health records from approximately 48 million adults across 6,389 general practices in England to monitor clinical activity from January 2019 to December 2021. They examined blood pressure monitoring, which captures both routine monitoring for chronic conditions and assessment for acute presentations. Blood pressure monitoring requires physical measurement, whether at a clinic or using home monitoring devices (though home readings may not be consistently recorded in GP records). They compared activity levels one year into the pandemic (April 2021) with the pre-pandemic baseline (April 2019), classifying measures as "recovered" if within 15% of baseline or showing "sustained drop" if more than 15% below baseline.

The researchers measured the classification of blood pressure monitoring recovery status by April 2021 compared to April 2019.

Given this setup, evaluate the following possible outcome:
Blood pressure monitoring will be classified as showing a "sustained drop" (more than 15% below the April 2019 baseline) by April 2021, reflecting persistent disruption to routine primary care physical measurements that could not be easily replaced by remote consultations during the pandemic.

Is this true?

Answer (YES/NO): YES